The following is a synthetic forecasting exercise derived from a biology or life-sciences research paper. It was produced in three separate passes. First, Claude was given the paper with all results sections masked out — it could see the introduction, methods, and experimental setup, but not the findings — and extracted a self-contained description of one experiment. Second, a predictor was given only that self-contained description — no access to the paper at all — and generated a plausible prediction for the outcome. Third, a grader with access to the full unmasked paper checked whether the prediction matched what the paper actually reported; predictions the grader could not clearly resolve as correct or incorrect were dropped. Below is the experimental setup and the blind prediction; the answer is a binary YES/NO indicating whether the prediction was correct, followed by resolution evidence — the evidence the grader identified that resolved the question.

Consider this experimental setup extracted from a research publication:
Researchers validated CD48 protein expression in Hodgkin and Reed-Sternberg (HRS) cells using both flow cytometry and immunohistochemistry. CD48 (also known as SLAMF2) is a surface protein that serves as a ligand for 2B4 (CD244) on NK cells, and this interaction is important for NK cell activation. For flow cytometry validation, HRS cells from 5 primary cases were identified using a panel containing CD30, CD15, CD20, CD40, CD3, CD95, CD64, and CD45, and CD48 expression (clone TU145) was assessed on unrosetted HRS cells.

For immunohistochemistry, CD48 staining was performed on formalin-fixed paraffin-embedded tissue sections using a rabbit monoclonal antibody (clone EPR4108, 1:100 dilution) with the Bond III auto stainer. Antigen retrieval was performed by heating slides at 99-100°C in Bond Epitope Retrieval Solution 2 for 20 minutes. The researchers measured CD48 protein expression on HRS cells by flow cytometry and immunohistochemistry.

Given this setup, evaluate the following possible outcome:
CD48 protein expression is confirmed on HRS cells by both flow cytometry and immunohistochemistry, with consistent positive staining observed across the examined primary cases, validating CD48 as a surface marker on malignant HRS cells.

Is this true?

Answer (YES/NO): NO